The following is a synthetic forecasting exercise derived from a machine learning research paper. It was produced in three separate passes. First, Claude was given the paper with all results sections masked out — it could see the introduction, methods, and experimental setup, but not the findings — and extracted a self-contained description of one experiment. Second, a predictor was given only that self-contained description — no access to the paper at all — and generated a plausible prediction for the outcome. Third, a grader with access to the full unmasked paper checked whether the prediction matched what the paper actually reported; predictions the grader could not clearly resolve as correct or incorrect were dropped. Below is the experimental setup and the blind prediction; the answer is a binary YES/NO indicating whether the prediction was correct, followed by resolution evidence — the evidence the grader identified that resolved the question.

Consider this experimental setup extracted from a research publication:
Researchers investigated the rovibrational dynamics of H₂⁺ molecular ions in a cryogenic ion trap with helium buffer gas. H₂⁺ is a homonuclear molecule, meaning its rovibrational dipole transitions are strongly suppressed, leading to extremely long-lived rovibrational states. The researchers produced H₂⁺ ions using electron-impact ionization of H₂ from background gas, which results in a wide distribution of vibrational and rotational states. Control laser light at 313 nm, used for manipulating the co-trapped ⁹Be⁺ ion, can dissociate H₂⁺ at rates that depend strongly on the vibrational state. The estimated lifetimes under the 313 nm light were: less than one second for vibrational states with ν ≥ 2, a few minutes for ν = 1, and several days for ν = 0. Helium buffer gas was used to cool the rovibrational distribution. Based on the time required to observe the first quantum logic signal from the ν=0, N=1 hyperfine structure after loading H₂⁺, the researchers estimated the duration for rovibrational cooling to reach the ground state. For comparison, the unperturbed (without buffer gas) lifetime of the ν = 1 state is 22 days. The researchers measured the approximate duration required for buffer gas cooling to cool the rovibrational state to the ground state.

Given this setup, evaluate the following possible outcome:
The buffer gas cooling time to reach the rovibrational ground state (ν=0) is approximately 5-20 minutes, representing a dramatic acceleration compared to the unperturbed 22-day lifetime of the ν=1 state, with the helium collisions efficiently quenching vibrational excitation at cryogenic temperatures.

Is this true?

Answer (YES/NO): YES